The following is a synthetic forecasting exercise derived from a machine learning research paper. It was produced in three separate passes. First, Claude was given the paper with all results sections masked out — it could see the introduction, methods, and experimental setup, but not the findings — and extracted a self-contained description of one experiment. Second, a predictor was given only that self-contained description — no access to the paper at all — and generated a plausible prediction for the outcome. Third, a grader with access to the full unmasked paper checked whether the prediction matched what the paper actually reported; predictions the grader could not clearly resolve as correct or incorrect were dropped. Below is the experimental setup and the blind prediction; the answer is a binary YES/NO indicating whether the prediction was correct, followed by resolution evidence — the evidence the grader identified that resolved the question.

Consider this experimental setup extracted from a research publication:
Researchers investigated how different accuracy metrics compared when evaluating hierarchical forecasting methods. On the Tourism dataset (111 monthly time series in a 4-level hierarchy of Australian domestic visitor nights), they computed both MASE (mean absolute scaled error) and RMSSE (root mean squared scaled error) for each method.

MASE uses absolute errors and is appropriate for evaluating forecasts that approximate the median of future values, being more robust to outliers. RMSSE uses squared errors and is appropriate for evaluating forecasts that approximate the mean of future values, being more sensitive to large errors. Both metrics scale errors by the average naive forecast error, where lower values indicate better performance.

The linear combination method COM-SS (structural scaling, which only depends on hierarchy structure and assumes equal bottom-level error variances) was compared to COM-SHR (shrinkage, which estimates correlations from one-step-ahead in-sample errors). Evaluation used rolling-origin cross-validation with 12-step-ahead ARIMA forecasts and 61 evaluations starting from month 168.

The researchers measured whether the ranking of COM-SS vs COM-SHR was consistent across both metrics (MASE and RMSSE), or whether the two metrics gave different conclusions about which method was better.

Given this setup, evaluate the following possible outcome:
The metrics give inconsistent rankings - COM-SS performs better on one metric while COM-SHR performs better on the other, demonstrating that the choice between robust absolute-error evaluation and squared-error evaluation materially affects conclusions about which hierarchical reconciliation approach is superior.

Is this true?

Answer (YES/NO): NO